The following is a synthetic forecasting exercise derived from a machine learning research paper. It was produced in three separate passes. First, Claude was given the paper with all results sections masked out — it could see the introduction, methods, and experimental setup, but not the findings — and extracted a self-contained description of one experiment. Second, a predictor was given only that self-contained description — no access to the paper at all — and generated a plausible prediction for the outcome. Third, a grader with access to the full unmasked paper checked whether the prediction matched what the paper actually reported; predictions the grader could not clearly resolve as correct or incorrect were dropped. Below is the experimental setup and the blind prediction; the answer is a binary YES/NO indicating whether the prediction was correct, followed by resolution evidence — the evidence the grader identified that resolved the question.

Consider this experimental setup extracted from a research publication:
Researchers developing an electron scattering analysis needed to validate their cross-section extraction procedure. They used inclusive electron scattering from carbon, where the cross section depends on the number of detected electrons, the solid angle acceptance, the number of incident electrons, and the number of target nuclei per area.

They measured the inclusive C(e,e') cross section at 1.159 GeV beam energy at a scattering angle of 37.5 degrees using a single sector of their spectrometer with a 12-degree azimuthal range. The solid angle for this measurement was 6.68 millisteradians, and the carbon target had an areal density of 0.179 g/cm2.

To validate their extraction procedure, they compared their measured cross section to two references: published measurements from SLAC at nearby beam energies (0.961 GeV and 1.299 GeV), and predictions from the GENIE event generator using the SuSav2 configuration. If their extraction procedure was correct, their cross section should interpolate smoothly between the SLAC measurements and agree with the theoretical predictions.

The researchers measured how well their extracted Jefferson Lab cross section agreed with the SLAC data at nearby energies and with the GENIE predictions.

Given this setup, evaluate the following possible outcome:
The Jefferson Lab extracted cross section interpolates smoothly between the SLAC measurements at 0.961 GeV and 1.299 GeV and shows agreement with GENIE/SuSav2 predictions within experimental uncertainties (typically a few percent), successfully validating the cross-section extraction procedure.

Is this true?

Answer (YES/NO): YES